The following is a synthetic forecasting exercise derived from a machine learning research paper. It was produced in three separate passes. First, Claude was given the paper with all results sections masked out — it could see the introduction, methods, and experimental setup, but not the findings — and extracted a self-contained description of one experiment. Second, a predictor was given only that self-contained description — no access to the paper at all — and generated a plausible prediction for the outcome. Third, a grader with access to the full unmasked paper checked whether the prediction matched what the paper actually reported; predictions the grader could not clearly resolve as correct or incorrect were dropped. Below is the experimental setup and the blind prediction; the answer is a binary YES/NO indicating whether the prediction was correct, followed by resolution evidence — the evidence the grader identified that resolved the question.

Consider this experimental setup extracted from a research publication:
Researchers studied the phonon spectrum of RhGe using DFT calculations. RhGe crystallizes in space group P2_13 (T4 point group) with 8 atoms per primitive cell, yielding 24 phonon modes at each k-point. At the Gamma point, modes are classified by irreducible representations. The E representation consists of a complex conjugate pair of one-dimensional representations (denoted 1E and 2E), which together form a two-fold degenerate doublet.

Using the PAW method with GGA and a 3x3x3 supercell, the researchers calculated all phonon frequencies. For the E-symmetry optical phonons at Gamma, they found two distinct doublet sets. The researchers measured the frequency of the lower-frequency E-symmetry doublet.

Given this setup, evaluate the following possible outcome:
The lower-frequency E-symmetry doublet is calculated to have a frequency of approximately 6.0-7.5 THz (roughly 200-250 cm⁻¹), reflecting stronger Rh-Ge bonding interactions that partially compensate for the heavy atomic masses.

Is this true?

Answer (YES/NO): NO